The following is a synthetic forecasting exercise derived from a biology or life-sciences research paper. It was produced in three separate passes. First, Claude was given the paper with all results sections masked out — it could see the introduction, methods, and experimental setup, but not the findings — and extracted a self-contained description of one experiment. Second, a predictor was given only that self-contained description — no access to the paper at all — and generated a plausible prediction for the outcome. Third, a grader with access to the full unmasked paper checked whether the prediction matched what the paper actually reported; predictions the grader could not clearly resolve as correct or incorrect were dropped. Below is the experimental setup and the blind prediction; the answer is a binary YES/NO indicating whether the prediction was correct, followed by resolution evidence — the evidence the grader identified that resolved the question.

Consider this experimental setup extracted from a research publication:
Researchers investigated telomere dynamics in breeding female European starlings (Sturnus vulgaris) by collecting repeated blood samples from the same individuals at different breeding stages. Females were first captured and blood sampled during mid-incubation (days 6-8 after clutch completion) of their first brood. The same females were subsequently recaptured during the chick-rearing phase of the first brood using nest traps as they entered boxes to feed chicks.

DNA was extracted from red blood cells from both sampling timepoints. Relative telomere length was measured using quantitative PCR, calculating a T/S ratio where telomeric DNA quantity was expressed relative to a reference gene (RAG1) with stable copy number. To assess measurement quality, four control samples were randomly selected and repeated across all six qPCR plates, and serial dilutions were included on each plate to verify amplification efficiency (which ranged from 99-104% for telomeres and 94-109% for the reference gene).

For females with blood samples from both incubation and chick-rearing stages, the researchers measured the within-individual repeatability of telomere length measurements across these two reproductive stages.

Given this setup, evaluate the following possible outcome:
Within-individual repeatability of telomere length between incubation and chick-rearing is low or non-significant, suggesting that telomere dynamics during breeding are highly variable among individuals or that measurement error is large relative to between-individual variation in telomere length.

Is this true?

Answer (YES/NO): YES